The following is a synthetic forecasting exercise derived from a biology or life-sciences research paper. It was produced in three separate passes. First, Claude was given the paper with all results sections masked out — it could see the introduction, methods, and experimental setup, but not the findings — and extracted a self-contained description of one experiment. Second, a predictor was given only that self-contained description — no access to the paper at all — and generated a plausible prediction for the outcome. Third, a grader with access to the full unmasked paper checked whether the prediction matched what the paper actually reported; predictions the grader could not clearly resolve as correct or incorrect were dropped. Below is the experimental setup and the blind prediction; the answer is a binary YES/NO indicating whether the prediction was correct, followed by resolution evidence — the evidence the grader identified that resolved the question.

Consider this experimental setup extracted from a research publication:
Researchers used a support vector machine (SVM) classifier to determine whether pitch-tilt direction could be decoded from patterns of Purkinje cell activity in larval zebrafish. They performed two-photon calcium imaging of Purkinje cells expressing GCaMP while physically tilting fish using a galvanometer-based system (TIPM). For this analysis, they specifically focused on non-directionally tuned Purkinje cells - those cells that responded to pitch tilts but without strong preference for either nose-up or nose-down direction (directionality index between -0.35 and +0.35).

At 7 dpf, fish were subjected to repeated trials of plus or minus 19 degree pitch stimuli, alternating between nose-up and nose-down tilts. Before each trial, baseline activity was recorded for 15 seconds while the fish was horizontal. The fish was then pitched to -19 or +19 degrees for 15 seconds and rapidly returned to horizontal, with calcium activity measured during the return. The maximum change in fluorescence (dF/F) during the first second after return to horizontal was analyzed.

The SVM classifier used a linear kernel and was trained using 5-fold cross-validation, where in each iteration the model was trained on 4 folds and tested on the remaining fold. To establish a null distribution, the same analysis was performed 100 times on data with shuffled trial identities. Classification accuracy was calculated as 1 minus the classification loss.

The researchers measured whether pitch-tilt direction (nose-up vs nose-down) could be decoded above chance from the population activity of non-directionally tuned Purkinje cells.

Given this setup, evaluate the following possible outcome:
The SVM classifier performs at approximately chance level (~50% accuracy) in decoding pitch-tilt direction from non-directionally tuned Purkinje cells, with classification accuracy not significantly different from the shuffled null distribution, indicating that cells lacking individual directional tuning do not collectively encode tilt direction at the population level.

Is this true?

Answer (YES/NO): NO